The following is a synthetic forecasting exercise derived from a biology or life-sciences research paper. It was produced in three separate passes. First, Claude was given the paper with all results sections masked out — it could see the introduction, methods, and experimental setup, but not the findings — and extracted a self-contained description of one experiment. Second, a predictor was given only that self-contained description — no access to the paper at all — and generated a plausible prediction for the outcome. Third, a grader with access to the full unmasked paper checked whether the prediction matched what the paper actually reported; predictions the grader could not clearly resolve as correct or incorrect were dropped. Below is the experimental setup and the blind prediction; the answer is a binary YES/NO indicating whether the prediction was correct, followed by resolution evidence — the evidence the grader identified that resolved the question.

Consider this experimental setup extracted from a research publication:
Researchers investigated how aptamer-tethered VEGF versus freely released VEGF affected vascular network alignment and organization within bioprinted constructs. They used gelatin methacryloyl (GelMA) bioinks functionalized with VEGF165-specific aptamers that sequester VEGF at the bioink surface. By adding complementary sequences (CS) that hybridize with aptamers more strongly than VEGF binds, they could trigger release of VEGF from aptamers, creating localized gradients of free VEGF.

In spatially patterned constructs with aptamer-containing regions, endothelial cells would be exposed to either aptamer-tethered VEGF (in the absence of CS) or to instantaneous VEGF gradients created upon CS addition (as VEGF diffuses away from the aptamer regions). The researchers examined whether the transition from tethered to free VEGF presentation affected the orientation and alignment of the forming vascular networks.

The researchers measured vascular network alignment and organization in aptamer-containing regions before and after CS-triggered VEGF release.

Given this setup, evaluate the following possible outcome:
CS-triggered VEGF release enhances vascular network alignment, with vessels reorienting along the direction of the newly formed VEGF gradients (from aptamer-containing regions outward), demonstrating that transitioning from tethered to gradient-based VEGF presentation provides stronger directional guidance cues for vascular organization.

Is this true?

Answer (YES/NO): NO